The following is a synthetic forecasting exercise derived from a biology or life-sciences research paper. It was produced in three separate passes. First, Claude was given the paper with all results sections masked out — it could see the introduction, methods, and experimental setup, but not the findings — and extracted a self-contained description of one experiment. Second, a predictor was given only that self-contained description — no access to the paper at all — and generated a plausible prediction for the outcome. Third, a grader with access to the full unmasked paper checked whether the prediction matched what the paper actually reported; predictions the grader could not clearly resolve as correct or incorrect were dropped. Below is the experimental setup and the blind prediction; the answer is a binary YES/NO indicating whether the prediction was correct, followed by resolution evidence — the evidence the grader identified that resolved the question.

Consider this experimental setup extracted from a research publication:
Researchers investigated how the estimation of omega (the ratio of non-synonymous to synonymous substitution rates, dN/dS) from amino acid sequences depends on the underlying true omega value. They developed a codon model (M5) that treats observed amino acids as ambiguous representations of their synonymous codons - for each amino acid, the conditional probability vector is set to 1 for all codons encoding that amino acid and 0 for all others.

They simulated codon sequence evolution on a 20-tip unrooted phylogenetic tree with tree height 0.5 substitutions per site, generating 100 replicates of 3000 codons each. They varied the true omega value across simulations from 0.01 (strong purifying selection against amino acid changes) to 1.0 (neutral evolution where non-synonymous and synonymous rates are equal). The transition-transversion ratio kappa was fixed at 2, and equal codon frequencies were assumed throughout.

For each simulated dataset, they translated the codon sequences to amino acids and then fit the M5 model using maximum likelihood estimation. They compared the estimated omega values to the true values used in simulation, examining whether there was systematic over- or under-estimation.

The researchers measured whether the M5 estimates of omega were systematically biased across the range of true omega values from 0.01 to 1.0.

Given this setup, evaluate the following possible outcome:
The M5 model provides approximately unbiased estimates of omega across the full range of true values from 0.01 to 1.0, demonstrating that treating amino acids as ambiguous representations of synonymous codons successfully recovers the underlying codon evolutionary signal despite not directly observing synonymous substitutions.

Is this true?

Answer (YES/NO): YES